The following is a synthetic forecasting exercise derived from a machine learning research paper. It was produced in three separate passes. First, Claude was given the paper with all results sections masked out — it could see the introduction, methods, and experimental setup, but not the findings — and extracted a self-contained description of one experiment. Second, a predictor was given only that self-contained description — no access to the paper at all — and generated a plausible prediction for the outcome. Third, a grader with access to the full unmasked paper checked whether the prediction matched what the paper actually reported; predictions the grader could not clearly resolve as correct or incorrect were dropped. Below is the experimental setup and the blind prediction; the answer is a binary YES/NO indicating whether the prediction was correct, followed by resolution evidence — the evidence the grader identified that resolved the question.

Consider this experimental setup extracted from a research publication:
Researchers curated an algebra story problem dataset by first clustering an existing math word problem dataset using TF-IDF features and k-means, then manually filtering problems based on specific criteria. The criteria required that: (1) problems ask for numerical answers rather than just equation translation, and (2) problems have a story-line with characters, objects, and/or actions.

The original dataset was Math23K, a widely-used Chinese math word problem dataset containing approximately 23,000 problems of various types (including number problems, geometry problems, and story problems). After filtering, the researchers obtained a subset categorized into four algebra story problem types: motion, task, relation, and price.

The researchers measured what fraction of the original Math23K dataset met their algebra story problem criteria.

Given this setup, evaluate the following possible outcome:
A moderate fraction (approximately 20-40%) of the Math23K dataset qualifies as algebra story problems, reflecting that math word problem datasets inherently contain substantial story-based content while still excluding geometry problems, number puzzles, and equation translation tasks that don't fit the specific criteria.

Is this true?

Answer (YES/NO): YES